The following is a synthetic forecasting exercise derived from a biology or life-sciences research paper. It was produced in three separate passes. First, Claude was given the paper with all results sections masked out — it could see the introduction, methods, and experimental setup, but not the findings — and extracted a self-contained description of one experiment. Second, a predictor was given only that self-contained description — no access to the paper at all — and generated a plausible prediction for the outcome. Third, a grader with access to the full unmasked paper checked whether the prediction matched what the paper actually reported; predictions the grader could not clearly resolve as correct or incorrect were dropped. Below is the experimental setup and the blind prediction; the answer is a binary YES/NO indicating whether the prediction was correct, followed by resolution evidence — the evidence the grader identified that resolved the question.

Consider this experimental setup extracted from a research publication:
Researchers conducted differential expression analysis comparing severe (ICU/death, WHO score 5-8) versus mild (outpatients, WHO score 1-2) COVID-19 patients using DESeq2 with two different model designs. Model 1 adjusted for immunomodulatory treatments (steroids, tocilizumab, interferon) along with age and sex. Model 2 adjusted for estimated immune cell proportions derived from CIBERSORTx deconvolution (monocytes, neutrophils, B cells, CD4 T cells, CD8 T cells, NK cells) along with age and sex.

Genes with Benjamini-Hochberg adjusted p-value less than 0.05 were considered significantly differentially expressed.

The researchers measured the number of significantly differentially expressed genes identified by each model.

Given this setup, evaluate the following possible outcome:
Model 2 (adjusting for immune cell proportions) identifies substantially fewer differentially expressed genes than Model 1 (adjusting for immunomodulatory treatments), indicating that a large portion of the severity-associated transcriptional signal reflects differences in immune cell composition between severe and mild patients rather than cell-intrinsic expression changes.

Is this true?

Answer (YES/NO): YES